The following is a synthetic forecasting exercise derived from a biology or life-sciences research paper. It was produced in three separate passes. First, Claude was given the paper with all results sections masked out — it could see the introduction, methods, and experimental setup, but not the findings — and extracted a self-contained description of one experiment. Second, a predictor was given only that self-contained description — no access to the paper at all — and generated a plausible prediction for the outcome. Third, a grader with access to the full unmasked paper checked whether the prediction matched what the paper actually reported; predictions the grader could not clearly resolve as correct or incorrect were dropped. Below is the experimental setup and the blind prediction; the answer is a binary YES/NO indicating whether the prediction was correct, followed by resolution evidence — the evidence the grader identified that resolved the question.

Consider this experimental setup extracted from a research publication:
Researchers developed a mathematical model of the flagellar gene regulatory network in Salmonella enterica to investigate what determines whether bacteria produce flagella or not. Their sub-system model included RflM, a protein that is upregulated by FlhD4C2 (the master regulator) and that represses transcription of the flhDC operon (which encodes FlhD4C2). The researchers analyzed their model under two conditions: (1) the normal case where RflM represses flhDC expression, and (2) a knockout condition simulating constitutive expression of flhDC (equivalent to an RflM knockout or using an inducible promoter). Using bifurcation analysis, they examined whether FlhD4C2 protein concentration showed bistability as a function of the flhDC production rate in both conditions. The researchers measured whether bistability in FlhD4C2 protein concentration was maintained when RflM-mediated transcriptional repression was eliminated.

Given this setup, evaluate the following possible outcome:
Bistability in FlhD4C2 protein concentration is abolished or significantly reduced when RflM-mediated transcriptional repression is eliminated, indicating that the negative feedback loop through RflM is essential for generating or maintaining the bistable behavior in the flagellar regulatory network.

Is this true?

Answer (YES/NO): NO